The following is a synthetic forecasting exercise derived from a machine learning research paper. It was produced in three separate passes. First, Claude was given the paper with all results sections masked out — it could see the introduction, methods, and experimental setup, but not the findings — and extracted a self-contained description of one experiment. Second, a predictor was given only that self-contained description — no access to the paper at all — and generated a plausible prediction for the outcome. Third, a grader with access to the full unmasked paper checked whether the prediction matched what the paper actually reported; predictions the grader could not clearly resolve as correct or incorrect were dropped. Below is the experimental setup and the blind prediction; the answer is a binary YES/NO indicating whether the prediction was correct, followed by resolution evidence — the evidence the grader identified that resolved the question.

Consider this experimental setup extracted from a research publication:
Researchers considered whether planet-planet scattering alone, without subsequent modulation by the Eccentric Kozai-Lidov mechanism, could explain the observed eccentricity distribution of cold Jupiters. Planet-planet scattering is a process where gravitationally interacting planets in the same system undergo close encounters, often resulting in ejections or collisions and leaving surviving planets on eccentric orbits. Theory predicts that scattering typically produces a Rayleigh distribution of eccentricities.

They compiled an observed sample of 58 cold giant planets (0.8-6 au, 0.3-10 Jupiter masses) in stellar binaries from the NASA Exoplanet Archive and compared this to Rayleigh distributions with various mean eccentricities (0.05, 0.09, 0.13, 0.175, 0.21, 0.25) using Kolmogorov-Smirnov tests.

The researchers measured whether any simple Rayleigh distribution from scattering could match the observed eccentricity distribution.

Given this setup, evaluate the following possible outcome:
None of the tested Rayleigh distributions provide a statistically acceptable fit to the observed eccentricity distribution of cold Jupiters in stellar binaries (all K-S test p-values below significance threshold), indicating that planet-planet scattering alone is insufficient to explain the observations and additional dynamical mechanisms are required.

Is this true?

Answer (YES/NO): YES